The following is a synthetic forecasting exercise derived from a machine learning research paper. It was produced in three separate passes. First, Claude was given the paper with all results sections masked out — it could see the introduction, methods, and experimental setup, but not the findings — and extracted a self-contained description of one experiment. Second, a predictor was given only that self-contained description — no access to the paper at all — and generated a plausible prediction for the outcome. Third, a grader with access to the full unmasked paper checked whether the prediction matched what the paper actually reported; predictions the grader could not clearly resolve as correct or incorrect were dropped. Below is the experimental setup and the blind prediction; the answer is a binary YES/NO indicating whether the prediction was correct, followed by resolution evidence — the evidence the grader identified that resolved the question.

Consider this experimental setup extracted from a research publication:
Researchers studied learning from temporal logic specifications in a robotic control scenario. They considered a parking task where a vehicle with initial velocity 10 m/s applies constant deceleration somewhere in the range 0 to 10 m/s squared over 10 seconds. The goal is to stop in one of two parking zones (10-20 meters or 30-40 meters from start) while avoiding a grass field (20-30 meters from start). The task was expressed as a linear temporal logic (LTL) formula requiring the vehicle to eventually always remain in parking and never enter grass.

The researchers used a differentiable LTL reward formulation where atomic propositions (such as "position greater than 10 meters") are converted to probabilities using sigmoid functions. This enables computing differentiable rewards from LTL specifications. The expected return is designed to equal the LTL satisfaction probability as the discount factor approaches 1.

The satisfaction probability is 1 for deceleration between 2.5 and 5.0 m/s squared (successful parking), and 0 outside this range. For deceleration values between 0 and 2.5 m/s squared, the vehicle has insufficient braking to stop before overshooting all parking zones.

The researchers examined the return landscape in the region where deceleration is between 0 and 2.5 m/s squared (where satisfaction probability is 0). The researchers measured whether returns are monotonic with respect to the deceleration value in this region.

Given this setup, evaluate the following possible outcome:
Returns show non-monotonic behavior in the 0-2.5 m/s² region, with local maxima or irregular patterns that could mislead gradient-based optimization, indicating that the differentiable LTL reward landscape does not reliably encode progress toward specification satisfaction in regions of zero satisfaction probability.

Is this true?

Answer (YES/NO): NO